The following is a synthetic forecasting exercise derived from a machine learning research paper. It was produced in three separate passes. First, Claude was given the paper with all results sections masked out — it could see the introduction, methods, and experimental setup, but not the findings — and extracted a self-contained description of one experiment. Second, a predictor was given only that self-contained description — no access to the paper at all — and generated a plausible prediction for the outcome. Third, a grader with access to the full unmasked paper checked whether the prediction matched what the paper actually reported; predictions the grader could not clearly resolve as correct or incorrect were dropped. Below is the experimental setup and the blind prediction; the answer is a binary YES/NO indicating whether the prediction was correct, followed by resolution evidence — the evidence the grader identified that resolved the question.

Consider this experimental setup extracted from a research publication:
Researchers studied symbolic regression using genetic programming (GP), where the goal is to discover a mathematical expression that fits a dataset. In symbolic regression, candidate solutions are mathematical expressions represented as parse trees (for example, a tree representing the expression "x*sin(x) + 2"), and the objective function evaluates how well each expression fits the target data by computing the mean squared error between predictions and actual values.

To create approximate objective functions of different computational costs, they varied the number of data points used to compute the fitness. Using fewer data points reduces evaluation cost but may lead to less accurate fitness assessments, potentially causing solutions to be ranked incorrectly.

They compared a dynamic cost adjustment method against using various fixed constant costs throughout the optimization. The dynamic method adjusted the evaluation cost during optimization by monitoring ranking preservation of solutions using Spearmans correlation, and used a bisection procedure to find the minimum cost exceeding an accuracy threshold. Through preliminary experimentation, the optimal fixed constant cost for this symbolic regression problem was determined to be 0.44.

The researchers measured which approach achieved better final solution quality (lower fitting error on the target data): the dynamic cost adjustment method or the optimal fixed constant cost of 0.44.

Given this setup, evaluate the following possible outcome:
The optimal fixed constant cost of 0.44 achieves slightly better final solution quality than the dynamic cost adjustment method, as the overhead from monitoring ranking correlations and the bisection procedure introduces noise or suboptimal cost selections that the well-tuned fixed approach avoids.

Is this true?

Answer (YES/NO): YES